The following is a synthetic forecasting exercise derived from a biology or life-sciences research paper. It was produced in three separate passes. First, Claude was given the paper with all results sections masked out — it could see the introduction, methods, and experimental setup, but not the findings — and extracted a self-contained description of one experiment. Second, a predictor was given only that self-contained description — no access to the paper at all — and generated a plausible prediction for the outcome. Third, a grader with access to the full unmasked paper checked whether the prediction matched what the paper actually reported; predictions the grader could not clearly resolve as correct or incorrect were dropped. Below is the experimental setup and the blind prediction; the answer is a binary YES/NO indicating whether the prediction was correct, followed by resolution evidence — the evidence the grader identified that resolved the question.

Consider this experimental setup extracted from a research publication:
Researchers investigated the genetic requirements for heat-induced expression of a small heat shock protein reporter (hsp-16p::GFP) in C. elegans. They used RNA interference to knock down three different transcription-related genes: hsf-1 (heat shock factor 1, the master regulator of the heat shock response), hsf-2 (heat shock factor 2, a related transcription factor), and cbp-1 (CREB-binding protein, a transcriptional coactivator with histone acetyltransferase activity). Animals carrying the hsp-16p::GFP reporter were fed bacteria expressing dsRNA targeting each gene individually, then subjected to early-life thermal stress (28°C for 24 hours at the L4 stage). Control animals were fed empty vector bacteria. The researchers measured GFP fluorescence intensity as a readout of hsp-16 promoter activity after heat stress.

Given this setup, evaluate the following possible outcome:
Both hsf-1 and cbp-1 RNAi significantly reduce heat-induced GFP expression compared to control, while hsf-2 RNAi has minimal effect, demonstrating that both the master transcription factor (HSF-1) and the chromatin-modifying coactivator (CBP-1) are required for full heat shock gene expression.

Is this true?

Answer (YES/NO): YES